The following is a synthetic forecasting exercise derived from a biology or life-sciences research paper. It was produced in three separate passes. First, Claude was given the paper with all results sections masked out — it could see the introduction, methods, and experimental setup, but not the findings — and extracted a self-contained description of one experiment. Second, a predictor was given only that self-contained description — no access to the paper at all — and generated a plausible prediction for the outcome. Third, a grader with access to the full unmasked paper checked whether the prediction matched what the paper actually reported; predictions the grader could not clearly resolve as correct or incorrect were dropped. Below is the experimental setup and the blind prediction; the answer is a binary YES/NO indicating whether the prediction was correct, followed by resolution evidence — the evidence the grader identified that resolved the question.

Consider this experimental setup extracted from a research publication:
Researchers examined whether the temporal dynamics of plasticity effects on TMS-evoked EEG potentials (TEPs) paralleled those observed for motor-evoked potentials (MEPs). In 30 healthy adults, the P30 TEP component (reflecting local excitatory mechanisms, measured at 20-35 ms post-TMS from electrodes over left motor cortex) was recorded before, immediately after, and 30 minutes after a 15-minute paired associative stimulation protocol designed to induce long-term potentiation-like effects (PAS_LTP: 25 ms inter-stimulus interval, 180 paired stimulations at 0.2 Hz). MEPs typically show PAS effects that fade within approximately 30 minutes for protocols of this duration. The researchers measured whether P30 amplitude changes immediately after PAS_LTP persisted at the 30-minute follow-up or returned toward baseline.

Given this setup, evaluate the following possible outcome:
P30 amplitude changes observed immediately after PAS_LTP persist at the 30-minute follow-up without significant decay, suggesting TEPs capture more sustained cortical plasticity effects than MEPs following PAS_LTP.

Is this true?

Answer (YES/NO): NO